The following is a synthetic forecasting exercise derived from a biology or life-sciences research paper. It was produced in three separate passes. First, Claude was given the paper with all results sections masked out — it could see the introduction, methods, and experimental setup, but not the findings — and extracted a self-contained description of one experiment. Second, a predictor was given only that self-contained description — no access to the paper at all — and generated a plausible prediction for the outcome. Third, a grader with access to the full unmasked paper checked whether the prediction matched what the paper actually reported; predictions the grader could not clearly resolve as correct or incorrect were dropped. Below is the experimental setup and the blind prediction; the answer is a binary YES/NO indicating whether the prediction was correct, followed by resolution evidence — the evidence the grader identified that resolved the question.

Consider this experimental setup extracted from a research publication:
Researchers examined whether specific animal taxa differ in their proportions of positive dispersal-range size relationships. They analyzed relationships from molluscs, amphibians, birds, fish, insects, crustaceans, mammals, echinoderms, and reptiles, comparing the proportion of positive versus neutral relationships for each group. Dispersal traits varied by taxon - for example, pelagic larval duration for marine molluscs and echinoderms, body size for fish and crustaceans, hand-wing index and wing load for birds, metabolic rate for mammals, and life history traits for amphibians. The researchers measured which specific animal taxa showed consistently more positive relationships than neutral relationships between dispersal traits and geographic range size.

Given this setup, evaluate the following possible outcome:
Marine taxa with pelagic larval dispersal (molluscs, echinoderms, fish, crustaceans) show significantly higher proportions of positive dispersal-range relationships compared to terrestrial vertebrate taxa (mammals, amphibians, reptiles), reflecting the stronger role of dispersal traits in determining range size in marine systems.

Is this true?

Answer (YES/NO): NO